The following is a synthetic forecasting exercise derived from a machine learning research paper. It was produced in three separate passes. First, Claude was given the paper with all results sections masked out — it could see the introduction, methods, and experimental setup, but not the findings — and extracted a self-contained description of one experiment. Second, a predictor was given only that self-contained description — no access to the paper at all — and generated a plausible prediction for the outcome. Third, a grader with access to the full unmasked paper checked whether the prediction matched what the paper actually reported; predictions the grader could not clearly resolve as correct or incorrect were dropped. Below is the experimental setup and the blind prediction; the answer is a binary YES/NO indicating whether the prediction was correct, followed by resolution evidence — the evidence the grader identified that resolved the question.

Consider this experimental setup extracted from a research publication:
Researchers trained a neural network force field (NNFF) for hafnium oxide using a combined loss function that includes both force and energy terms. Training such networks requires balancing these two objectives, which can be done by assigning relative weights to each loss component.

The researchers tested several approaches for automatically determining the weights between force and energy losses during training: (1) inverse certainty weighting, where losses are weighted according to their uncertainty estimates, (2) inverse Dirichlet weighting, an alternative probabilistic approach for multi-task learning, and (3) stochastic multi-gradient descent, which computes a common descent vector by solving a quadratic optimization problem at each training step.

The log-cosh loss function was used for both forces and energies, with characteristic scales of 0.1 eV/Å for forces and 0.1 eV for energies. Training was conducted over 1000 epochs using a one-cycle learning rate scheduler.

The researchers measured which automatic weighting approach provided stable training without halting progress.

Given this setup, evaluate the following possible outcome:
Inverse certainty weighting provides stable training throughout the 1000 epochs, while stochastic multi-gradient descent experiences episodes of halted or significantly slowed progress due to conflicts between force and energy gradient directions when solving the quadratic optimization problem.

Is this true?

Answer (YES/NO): NO